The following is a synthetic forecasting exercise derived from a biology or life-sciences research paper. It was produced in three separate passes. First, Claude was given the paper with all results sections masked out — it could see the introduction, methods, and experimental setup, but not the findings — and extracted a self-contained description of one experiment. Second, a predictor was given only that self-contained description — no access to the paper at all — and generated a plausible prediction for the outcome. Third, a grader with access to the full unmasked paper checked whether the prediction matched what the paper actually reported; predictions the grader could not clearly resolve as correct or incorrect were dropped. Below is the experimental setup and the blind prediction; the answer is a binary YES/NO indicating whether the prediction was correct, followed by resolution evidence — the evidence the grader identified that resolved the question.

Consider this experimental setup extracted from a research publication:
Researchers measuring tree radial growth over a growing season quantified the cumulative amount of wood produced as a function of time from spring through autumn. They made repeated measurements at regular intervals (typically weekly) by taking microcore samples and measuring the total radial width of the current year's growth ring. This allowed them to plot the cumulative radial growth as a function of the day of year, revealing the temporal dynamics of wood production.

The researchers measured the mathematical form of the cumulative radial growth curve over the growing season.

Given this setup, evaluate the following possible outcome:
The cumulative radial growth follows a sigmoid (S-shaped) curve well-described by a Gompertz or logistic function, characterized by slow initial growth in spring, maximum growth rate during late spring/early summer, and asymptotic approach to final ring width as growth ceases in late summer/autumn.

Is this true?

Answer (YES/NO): YES